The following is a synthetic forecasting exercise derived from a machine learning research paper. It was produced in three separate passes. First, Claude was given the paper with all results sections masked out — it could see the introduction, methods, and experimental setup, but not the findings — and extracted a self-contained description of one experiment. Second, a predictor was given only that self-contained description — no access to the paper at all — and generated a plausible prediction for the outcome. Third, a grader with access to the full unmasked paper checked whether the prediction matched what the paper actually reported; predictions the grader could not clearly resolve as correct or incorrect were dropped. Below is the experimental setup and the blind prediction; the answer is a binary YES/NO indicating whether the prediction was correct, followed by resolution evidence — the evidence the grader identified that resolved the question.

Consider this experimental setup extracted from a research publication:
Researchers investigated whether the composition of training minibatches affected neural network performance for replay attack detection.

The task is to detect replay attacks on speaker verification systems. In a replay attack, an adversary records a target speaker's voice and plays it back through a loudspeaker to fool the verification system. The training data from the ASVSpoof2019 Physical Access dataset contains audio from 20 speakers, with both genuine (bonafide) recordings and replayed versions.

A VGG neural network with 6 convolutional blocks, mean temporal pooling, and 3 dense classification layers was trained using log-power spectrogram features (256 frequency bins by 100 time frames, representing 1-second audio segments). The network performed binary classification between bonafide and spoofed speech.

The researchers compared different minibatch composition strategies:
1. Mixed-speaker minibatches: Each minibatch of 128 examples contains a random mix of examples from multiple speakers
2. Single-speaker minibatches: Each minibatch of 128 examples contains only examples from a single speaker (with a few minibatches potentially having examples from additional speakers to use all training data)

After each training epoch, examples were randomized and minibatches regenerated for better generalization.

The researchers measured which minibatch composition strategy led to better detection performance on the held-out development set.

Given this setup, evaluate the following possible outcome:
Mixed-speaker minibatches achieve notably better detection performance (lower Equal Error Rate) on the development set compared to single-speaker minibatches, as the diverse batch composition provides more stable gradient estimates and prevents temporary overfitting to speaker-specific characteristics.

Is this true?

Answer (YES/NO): NO